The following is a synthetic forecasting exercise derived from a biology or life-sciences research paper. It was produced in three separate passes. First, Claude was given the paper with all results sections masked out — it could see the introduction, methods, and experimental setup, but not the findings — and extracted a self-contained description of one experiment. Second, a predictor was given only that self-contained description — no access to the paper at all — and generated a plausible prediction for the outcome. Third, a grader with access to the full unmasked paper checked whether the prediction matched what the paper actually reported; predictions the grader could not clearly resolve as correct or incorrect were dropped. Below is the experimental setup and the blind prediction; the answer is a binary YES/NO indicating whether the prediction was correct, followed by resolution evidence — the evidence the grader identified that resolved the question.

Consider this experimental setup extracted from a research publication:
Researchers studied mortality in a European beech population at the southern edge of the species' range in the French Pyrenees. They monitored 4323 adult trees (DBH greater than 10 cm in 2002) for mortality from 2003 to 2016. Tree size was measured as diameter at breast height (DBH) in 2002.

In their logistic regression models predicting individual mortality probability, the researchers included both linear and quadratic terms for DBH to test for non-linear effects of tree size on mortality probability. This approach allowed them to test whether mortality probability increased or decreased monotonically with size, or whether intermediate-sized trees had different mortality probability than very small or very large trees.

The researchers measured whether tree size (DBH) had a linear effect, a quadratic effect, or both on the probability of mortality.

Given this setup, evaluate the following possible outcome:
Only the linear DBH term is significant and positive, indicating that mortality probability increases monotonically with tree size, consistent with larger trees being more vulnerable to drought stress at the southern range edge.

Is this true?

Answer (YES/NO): NO